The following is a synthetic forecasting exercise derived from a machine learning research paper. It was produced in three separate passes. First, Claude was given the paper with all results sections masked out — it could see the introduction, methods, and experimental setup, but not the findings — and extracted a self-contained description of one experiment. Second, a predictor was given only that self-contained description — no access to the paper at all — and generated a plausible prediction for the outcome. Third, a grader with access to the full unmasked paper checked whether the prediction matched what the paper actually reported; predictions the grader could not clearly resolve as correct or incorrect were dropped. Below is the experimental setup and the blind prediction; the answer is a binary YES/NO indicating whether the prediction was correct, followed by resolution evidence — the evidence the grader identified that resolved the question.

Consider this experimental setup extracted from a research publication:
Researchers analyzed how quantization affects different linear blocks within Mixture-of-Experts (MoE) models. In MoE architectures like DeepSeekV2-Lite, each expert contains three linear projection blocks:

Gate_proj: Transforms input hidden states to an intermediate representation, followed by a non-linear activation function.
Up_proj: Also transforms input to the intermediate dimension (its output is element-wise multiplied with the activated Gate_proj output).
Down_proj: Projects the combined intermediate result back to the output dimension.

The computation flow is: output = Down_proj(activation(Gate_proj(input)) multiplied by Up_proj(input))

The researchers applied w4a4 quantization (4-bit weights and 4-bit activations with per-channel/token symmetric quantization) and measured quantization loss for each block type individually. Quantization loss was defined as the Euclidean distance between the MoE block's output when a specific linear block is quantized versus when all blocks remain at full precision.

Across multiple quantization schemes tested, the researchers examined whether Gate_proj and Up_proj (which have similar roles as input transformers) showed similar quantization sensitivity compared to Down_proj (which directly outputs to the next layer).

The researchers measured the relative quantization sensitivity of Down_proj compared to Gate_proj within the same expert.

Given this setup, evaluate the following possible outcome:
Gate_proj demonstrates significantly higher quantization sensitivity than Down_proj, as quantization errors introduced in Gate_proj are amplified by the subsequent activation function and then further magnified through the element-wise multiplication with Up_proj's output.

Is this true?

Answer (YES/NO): NO